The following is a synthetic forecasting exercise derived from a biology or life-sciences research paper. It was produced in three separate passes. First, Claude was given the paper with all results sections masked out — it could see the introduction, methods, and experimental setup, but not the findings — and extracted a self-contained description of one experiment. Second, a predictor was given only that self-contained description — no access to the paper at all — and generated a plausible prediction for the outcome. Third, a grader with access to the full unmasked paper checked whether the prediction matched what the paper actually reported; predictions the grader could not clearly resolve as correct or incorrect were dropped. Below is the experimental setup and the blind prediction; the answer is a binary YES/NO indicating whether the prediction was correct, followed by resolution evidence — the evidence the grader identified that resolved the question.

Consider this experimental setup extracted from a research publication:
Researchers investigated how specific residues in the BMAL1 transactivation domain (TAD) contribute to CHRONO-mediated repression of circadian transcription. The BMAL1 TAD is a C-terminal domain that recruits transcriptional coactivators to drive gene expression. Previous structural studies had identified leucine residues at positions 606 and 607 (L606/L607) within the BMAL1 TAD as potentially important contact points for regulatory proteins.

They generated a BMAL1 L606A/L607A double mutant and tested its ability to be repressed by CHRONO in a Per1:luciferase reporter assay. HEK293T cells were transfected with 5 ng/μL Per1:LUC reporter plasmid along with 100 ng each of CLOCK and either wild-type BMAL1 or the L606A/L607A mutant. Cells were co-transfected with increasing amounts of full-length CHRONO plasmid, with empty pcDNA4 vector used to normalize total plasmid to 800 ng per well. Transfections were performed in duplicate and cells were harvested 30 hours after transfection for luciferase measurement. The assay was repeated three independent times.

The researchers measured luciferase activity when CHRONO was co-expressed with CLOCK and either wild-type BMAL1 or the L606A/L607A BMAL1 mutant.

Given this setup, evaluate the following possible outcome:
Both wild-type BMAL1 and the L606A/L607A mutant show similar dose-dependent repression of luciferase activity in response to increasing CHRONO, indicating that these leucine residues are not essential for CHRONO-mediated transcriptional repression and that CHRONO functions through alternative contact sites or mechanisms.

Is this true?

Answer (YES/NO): NO